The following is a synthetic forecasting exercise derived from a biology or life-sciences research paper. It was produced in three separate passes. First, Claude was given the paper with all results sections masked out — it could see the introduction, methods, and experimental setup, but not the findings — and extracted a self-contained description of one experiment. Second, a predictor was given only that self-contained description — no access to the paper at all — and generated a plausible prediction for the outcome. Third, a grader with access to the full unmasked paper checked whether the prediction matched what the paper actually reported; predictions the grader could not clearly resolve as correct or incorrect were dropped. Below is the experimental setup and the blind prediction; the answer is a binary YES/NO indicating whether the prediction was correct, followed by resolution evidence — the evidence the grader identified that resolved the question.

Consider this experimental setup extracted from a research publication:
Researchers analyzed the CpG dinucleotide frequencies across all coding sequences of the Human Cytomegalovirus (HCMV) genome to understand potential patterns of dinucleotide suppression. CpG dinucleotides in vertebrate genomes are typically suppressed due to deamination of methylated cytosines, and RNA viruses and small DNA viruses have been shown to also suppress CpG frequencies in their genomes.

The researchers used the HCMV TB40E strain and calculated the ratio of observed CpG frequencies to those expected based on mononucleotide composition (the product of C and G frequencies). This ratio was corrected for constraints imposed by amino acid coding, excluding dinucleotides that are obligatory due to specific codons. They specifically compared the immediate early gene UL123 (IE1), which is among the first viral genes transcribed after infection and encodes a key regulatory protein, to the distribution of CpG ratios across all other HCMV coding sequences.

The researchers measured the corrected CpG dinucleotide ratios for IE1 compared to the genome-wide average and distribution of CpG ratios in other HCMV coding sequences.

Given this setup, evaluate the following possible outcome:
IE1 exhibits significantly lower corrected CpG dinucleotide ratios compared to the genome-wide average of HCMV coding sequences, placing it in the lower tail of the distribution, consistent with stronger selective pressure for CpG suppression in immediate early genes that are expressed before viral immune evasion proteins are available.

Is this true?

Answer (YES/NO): YES